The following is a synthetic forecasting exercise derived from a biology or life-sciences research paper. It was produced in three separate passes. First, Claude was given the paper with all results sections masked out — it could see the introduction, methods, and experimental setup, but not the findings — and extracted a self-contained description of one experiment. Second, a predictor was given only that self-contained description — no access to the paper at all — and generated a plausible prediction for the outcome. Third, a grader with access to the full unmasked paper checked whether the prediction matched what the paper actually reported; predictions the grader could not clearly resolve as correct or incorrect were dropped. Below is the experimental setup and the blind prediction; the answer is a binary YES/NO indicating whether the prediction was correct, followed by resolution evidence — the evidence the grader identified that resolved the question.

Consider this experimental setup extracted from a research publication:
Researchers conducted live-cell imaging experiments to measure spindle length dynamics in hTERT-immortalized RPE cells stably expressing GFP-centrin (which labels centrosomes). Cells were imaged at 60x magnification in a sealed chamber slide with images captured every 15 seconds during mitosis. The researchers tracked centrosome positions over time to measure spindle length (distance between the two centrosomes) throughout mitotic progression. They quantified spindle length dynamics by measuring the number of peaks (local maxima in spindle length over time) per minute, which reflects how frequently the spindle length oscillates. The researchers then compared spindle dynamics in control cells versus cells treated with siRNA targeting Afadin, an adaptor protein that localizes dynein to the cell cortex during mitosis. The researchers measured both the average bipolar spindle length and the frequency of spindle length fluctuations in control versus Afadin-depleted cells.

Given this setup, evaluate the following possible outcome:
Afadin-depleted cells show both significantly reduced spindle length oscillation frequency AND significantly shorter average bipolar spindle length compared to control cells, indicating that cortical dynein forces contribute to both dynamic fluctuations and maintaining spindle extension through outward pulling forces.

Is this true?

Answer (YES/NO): NO